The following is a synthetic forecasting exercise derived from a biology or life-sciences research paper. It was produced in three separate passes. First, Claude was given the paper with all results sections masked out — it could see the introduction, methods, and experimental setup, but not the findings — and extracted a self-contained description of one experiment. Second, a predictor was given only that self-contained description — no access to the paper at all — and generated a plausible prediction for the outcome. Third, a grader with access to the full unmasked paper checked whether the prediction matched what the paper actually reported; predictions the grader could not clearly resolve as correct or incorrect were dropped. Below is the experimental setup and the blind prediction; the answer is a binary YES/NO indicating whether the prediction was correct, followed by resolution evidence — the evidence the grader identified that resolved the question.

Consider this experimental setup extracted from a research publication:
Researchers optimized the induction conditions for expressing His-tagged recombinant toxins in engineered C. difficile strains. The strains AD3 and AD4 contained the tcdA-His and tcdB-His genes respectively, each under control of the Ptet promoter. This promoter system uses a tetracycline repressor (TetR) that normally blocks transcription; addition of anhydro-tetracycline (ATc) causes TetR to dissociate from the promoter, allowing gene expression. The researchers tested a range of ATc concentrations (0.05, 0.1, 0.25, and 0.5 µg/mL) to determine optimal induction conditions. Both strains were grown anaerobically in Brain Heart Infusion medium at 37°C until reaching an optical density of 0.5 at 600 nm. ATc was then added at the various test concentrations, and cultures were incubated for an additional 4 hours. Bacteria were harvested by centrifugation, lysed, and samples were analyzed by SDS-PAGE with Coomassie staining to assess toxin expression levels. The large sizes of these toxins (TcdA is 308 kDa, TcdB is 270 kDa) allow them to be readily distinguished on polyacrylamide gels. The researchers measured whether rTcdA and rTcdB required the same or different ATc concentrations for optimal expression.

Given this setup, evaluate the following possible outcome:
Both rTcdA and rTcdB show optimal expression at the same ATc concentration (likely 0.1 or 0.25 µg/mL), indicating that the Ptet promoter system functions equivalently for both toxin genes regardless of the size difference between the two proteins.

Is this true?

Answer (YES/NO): NO